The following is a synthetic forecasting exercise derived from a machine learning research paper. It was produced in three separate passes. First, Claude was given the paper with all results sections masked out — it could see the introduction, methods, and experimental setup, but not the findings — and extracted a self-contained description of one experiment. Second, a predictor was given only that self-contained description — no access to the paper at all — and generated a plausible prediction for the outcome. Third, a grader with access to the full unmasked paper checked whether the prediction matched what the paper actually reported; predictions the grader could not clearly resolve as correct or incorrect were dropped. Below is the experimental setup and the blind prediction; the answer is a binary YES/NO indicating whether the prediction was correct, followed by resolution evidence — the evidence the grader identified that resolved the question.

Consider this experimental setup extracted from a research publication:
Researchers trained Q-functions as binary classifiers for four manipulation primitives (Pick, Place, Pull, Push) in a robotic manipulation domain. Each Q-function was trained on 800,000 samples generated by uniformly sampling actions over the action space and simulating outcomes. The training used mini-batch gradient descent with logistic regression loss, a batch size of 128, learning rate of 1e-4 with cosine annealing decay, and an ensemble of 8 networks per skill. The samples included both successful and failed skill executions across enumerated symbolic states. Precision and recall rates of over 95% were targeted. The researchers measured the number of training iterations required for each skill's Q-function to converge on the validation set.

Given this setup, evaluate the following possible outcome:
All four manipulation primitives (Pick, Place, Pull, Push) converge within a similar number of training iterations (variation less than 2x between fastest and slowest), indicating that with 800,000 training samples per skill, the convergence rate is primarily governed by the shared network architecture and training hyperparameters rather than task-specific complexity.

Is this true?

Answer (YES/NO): NO